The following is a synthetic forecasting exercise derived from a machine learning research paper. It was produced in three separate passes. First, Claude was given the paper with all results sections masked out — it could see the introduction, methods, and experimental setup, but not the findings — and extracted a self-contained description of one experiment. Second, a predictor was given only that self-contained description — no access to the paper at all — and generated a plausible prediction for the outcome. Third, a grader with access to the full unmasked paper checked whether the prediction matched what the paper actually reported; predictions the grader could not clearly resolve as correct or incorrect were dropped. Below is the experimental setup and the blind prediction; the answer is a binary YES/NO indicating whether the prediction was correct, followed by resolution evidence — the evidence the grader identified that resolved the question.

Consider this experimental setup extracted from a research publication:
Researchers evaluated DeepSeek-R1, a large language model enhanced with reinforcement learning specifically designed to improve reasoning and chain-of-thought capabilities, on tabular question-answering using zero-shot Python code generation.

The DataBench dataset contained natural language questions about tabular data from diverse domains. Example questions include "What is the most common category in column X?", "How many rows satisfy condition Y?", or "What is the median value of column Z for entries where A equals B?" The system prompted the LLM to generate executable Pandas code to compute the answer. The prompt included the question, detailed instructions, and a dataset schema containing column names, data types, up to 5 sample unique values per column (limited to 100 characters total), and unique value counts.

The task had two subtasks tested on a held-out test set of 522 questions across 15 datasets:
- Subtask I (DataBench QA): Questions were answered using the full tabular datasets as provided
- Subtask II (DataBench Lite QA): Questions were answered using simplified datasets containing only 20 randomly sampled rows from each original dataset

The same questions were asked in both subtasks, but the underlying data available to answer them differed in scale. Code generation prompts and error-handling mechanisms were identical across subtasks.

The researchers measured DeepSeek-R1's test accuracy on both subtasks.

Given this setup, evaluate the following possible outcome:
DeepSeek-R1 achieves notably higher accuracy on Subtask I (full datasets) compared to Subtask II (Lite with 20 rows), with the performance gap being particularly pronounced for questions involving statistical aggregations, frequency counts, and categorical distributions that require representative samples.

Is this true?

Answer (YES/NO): NO